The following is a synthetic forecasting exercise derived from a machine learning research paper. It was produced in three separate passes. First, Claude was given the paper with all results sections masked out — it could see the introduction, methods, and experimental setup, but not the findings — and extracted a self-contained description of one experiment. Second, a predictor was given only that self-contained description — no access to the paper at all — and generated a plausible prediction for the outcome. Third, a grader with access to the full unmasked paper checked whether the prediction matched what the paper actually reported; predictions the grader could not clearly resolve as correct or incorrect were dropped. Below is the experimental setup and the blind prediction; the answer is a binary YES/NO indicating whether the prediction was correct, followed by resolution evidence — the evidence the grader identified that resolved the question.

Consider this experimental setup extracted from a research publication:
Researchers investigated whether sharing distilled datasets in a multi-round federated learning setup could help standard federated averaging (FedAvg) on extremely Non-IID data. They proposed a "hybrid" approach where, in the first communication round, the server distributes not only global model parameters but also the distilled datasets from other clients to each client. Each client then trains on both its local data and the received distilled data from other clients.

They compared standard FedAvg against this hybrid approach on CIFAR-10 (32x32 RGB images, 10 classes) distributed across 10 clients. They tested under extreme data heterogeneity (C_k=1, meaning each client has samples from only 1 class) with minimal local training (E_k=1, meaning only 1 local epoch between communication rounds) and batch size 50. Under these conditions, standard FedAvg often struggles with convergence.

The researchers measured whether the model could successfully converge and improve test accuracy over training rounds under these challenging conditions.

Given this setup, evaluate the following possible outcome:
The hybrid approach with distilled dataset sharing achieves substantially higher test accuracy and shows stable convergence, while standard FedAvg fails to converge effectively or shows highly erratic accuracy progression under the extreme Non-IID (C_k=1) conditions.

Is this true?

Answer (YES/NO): YES